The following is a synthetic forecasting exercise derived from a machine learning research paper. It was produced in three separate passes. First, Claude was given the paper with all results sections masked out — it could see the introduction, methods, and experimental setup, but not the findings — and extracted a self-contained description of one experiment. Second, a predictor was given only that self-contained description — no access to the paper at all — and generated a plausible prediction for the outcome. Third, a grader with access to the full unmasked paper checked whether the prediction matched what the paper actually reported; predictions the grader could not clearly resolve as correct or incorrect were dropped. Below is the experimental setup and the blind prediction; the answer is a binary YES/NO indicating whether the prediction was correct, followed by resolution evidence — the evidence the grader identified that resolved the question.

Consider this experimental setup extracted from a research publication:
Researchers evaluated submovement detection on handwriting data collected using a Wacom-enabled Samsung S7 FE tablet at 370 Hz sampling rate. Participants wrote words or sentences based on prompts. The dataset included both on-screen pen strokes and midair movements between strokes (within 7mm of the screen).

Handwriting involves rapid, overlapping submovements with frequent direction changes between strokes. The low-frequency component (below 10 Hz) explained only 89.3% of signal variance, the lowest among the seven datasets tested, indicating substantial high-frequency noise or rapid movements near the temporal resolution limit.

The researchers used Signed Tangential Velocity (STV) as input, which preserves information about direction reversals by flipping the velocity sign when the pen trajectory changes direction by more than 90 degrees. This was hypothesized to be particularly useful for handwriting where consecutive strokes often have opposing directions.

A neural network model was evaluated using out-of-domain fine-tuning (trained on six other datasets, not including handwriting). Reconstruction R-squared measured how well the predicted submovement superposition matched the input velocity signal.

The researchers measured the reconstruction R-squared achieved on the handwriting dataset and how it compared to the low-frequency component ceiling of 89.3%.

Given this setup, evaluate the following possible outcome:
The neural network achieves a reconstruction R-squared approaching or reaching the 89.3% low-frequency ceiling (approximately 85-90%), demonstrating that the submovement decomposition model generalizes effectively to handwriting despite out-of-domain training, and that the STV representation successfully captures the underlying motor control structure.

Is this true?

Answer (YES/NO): YES